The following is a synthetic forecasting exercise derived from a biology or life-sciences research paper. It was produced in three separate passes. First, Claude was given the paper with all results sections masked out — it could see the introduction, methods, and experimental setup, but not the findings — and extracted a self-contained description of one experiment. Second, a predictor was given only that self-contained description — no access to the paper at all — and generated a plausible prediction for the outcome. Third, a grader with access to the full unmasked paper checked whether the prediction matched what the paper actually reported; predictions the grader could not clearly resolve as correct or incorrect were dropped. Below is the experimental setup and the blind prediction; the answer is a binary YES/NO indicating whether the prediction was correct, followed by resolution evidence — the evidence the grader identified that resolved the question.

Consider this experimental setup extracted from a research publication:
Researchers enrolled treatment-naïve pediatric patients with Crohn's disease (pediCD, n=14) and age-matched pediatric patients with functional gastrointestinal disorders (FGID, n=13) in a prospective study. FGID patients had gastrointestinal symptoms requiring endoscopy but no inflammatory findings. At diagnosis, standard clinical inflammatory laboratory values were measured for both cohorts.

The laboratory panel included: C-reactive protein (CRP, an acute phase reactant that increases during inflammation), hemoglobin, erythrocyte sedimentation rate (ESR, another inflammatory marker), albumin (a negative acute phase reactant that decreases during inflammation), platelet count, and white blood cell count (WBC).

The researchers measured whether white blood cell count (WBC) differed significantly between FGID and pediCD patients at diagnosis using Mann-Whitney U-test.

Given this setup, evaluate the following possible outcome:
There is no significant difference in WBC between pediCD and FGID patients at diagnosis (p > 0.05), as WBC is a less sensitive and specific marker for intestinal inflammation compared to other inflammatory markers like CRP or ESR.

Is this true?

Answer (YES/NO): YES